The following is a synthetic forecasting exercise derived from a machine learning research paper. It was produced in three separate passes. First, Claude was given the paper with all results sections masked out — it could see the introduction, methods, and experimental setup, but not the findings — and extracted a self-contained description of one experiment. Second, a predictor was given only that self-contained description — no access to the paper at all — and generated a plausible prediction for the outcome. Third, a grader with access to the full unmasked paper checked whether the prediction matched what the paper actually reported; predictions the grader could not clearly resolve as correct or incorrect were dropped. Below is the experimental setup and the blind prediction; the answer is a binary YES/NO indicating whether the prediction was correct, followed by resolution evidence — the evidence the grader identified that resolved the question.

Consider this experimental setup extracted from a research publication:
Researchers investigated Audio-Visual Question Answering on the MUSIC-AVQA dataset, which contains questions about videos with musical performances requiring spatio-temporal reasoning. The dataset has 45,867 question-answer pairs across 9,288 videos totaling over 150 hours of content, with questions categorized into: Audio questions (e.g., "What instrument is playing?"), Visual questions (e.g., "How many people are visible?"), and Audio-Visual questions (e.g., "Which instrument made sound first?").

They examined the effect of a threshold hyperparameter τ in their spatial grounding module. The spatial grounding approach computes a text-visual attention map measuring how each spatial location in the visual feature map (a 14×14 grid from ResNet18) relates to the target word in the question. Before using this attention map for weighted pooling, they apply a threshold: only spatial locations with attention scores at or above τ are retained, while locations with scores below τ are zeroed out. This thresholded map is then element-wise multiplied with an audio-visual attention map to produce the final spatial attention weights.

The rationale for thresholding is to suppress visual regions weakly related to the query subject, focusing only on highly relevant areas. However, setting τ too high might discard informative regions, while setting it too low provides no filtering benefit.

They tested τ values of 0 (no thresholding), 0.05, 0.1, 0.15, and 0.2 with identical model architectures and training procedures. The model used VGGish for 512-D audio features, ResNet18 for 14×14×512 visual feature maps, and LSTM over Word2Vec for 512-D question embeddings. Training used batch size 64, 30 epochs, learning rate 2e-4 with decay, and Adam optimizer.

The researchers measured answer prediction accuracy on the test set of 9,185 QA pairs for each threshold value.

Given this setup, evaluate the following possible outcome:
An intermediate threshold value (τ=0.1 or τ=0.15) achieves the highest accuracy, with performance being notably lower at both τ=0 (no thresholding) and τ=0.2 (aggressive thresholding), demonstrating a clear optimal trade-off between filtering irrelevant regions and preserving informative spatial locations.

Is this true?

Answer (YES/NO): NO